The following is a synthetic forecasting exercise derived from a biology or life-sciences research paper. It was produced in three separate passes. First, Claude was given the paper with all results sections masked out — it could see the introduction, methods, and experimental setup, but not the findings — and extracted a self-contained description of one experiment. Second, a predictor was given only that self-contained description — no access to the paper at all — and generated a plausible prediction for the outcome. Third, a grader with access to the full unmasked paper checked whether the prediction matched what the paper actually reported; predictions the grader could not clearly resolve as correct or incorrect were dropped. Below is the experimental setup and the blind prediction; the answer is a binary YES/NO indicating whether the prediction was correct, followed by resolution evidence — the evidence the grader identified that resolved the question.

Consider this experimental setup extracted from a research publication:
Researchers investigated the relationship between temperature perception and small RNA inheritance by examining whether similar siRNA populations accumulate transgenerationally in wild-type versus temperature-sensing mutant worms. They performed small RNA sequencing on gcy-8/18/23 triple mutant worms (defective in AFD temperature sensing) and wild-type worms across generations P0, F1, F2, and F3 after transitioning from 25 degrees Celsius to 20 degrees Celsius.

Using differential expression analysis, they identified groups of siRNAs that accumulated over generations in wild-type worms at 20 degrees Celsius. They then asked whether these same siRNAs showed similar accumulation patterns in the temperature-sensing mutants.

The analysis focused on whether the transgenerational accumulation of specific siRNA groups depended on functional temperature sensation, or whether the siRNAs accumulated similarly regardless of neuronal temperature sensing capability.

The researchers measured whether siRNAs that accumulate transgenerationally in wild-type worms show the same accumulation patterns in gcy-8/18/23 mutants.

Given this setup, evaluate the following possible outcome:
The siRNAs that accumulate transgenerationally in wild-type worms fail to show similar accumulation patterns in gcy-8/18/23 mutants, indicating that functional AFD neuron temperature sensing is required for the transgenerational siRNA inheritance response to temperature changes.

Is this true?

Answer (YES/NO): YES